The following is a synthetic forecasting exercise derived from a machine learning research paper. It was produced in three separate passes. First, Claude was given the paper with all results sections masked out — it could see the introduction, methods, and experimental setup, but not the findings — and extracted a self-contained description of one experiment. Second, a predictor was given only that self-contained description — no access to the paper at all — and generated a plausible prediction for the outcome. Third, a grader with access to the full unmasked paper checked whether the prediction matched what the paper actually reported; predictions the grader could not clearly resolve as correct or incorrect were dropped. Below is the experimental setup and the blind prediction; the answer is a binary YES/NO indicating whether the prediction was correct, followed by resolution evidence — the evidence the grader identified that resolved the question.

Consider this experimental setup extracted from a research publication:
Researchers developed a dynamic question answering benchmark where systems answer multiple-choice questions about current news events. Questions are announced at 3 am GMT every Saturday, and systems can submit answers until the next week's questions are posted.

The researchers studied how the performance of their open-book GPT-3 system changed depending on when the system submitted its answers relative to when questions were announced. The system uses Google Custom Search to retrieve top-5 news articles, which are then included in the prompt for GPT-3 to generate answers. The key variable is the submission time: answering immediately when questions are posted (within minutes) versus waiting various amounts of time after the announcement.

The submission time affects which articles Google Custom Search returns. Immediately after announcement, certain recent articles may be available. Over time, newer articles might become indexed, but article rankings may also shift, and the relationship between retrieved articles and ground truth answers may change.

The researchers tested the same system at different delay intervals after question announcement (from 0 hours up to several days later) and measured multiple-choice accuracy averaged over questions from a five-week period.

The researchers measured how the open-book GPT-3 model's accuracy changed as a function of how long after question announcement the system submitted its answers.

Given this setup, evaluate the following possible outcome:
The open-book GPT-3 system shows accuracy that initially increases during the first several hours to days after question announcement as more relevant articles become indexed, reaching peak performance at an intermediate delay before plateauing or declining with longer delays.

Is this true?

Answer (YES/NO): NO